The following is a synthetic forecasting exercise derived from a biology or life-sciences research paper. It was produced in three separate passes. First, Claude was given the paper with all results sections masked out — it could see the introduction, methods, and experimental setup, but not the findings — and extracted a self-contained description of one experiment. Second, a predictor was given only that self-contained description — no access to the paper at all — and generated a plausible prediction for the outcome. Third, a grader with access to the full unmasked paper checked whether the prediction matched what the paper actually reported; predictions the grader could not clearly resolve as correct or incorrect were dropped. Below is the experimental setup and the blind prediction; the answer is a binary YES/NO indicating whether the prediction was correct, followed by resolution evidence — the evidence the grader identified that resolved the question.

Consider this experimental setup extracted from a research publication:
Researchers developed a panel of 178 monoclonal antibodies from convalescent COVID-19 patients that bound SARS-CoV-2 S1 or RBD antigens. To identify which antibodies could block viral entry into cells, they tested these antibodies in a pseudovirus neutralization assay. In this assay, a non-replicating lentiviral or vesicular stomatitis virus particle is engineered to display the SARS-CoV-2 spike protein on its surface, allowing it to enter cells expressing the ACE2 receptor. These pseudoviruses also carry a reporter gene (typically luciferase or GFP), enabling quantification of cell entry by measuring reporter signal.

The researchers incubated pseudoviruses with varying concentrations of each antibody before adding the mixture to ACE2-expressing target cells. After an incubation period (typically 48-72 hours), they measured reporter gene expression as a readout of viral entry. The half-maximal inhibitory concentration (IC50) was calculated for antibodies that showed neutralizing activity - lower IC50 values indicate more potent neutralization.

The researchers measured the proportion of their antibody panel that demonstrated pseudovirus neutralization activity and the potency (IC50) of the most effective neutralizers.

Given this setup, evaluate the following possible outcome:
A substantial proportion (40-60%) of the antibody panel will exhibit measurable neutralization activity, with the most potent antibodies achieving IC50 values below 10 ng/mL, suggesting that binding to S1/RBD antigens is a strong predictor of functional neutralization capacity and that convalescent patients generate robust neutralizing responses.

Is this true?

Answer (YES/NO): NO